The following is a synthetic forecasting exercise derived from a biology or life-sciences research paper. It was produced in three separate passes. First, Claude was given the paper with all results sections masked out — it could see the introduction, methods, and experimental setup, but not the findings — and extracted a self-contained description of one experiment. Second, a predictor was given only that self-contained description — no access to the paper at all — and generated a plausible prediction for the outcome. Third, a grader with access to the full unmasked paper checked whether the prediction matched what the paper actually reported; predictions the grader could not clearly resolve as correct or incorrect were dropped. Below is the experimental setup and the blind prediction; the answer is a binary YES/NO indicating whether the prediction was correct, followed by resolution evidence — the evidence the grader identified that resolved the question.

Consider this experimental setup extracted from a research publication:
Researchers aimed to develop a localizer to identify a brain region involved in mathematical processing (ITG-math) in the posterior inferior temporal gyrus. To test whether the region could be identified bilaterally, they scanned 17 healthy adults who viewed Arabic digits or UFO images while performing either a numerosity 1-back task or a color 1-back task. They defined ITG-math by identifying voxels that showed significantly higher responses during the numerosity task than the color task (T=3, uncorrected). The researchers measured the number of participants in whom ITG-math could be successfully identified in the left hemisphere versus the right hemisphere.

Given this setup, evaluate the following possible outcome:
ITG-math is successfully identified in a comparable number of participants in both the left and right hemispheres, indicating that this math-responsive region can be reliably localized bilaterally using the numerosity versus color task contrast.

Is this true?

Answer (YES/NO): YES